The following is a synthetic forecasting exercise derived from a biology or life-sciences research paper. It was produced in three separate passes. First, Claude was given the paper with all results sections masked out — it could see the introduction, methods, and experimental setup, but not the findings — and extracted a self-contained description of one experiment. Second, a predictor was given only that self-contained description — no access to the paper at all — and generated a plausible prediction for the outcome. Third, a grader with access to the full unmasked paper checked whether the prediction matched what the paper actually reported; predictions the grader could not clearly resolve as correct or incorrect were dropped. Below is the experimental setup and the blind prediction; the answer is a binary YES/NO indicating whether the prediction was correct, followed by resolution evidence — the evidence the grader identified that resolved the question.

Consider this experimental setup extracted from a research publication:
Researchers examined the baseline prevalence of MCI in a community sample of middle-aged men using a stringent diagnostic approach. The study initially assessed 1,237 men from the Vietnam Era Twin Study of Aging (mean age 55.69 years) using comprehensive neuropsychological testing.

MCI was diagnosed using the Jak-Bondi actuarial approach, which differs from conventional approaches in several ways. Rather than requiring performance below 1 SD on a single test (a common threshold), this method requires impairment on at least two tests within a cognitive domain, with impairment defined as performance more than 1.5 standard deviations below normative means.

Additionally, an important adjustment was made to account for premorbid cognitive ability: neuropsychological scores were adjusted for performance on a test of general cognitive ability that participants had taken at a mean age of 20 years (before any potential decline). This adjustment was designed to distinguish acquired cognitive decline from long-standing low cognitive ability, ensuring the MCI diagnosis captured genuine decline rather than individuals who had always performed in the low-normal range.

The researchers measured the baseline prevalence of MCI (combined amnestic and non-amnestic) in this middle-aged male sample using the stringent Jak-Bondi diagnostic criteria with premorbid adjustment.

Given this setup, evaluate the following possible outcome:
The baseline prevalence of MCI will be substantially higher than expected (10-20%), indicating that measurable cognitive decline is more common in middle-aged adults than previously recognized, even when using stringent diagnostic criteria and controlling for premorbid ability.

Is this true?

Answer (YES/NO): NO